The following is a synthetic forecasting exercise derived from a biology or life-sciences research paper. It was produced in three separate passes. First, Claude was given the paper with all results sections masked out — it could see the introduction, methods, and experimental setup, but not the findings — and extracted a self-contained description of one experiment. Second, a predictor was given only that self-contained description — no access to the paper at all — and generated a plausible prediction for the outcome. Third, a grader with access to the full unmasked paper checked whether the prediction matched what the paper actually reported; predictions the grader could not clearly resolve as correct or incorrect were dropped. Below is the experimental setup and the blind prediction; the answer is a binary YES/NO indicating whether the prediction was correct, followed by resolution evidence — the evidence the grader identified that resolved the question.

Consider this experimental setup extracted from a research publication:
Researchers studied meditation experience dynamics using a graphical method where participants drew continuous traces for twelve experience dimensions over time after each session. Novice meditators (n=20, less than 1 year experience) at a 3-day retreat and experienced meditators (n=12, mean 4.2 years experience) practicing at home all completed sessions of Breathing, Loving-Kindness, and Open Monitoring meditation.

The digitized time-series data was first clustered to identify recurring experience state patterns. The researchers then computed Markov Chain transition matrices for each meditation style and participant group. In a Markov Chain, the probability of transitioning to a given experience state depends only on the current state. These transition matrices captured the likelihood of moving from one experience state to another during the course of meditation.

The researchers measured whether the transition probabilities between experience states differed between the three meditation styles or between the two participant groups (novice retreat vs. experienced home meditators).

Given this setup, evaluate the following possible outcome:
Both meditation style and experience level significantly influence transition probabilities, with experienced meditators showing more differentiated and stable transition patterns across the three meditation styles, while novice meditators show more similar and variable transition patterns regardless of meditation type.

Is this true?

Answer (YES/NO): NO